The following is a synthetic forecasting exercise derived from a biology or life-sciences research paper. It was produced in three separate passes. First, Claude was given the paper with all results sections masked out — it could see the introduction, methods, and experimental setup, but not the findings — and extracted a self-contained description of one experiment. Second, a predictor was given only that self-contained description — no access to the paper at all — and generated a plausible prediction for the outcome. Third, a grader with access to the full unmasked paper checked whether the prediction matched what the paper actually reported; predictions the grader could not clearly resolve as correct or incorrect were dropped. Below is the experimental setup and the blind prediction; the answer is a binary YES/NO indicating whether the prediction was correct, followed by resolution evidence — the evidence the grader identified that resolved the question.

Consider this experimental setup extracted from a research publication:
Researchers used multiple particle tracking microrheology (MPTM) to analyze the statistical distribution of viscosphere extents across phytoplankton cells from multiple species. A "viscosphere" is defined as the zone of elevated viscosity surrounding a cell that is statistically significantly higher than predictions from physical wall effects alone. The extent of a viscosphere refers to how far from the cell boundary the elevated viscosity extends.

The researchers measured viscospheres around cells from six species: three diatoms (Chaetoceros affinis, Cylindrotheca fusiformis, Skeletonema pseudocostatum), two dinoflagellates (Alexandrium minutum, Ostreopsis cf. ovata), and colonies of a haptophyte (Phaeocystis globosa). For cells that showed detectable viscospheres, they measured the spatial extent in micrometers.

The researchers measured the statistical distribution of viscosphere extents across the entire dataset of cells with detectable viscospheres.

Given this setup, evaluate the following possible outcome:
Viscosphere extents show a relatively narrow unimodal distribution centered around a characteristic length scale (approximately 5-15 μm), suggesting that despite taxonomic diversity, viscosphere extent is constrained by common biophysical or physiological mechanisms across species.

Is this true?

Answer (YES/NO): NO